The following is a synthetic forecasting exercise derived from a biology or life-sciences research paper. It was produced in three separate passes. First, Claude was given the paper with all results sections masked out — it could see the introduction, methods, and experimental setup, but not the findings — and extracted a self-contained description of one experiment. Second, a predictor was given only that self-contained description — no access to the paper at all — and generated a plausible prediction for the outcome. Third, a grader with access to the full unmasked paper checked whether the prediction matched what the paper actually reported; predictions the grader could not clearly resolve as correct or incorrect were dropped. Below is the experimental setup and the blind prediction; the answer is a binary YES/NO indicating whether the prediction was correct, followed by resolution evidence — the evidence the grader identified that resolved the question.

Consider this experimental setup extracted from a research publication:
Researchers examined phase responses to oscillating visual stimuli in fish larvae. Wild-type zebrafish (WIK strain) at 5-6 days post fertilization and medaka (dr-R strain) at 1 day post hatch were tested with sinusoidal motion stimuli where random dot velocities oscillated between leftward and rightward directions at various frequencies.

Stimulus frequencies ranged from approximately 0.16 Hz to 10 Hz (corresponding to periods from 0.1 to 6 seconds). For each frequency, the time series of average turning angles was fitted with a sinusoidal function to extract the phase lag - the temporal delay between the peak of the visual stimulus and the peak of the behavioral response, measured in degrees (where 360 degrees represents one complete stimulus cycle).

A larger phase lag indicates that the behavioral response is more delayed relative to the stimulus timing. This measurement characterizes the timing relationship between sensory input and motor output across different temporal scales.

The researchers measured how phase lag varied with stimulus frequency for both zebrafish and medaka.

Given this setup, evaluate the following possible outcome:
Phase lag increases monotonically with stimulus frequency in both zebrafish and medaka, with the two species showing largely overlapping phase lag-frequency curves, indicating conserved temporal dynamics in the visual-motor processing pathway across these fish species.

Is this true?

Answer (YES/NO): NO